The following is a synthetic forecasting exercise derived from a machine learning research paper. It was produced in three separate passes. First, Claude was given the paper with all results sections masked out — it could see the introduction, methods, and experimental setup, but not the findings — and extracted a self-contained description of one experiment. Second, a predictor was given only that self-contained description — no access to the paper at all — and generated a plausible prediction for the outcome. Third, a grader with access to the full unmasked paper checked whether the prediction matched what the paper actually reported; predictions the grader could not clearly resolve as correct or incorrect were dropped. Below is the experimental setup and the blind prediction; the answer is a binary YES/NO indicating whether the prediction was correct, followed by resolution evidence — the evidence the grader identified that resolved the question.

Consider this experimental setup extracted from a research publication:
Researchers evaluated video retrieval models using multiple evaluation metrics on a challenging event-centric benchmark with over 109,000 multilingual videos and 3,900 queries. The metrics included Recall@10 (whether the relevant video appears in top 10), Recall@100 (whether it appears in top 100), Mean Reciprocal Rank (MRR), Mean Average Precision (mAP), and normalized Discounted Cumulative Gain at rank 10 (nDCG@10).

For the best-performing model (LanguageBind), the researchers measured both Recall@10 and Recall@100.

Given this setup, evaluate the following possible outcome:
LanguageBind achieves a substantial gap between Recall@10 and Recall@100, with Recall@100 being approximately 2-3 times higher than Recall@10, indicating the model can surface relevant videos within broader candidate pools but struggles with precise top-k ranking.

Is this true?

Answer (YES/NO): NO